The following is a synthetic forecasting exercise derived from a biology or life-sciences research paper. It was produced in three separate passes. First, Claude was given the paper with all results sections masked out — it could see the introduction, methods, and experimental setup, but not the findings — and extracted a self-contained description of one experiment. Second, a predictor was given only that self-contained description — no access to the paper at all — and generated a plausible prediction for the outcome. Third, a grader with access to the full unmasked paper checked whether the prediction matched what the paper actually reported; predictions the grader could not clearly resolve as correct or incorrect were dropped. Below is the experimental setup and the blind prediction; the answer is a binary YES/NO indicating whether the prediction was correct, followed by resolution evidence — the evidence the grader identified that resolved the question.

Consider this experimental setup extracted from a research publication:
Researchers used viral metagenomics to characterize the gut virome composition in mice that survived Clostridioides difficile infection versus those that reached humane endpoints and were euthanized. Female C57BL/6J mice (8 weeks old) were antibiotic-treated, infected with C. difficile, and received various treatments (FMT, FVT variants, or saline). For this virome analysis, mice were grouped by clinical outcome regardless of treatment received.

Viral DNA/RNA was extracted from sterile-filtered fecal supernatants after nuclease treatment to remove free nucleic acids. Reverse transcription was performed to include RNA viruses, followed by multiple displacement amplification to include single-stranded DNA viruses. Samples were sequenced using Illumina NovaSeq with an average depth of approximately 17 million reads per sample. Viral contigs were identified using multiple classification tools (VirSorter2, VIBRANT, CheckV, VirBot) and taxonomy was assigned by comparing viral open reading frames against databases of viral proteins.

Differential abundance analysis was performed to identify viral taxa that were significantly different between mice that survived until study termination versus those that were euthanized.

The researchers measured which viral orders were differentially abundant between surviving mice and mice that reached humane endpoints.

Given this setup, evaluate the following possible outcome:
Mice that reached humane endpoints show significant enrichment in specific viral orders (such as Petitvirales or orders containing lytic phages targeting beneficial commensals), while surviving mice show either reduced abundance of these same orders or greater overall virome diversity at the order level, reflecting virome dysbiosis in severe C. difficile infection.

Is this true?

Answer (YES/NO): YES